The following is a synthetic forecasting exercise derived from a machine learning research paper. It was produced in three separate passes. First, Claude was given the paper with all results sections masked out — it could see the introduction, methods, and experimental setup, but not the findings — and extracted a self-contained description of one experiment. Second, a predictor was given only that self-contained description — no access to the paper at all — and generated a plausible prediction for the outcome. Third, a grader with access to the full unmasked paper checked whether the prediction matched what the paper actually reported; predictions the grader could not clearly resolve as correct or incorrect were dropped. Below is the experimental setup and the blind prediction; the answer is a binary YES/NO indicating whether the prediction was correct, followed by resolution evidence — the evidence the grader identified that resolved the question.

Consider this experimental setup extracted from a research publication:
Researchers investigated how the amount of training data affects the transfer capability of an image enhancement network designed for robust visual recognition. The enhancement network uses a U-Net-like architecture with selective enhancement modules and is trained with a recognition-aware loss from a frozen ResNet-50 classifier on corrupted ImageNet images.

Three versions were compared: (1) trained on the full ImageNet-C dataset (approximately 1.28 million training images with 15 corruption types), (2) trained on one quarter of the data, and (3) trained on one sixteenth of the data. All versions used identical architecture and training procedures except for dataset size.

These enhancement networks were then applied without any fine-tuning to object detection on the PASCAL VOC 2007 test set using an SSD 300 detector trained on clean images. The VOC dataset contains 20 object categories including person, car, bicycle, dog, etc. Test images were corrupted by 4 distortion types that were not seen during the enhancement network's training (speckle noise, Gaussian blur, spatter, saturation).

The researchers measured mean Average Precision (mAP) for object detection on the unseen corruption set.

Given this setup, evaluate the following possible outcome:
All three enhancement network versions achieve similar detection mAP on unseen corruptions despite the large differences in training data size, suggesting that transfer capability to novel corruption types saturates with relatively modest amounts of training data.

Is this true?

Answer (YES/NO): NO